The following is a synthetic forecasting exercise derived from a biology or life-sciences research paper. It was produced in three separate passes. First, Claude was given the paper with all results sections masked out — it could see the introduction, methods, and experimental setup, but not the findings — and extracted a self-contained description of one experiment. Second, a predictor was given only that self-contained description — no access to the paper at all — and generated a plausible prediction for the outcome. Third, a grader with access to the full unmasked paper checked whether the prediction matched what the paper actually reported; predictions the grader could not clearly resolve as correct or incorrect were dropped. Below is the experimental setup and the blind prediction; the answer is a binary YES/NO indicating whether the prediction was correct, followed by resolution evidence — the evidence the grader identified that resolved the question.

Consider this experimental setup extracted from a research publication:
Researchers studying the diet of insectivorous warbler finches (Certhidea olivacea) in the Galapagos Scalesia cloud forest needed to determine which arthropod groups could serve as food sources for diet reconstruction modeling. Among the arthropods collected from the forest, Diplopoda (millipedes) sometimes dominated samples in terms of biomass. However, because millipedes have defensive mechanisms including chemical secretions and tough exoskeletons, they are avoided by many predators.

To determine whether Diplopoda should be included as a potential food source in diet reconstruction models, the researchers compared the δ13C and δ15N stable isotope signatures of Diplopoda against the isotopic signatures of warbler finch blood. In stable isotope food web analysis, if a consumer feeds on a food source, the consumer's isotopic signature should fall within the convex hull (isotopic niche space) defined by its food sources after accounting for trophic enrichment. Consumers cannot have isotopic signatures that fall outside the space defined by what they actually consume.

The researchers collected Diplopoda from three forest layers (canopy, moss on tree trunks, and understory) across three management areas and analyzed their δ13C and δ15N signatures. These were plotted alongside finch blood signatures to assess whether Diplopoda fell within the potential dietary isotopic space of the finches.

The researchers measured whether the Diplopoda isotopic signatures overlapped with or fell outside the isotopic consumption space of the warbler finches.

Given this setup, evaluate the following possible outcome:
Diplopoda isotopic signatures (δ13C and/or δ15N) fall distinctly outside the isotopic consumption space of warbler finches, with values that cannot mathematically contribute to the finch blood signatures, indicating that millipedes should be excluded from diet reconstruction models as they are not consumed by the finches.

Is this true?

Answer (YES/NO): YES